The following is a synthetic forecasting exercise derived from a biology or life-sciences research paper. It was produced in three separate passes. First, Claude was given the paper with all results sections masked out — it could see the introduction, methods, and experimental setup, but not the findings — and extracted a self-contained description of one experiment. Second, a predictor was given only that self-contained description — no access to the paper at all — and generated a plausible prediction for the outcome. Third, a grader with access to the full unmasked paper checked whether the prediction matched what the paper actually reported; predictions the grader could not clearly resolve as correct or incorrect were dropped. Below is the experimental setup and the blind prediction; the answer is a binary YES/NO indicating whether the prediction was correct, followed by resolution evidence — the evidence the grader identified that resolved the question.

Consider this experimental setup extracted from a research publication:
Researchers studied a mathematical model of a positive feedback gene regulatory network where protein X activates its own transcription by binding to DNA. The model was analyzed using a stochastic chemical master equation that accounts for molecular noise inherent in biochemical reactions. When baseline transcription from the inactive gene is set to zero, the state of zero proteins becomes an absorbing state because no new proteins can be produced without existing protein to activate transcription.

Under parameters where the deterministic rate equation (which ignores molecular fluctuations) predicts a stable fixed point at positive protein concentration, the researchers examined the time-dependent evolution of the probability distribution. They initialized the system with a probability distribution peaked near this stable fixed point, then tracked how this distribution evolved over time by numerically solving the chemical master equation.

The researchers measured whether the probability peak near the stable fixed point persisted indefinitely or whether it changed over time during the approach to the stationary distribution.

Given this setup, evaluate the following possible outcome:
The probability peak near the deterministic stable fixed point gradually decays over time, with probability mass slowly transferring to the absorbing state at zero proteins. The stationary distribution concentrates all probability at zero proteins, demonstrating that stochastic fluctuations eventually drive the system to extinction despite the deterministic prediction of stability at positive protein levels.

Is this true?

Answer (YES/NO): YES